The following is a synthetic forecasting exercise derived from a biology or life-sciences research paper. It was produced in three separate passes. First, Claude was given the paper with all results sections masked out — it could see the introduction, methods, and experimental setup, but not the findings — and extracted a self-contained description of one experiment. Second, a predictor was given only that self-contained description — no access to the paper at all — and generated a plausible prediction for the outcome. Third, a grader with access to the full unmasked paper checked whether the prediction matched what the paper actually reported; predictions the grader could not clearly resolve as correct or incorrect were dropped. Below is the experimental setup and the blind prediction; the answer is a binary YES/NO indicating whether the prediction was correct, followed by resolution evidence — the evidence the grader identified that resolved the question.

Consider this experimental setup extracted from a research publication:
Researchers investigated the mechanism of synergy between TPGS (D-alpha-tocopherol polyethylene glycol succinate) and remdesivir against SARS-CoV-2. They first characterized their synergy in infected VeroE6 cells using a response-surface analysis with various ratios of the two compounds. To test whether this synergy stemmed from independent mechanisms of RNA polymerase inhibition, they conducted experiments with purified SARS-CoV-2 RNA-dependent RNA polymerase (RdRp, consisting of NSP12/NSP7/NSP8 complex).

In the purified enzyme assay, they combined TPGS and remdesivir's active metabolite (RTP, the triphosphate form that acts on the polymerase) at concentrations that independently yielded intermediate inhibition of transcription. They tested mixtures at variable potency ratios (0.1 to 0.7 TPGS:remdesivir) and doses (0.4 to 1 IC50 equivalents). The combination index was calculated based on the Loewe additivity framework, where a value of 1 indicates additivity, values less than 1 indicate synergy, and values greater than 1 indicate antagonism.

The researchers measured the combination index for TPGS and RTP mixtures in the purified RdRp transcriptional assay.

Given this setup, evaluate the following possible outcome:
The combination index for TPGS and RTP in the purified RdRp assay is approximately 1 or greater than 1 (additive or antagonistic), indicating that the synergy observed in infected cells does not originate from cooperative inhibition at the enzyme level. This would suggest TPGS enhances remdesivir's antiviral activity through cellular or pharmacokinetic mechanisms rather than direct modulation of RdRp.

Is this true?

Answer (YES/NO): YES